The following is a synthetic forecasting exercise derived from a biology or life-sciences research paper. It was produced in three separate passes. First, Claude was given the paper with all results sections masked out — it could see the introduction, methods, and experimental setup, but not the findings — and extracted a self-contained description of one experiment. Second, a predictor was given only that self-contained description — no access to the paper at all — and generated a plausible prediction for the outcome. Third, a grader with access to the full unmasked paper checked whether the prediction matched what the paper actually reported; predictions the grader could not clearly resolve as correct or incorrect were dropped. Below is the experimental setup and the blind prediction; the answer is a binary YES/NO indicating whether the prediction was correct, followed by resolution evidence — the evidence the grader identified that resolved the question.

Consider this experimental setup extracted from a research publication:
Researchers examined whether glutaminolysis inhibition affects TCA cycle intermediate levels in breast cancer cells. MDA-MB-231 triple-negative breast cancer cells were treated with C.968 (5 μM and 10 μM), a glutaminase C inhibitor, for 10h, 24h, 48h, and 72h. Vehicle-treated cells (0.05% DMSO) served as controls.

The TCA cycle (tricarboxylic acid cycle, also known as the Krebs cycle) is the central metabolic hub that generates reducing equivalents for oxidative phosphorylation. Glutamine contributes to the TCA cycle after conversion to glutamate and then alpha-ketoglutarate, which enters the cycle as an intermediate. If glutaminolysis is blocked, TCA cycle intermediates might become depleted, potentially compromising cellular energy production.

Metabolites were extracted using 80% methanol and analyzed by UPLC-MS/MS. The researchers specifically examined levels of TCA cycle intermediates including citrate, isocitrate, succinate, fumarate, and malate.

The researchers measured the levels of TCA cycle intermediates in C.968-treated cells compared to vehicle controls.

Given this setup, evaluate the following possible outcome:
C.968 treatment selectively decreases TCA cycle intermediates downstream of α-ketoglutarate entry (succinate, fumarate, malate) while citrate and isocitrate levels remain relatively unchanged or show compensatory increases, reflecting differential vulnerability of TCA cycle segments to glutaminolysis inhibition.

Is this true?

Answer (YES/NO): NO